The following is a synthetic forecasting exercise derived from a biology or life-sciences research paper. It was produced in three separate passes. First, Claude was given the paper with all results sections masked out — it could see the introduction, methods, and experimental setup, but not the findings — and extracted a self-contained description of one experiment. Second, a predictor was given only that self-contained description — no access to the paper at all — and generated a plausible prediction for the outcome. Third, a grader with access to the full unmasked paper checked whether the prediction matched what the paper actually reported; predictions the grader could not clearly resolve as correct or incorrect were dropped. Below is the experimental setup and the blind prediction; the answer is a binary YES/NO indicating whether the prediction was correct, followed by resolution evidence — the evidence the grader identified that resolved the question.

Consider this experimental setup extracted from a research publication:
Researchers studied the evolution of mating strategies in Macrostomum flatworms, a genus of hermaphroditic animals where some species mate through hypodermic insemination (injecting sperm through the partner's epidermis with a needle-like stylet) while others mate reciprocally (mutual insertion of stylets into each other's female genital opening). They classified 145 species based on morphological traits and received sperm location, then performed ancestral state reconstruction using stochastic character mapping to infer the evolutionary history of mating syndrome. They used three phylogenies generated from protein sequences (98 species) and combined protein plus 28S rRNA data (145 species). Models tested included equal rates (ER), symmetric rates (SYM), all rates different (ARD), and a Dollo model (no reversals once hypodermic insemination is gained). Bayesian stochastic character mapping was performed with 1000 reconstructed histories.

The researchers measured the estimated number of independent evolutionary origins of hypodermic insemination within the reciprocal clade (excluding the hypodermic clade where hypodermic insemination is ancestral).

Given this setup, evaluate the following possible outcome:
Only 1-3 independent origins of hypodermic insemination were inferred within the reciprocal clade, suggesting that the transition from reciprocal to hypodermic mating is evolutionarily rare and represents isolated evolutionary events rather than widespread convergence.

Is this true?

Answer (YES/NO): NO